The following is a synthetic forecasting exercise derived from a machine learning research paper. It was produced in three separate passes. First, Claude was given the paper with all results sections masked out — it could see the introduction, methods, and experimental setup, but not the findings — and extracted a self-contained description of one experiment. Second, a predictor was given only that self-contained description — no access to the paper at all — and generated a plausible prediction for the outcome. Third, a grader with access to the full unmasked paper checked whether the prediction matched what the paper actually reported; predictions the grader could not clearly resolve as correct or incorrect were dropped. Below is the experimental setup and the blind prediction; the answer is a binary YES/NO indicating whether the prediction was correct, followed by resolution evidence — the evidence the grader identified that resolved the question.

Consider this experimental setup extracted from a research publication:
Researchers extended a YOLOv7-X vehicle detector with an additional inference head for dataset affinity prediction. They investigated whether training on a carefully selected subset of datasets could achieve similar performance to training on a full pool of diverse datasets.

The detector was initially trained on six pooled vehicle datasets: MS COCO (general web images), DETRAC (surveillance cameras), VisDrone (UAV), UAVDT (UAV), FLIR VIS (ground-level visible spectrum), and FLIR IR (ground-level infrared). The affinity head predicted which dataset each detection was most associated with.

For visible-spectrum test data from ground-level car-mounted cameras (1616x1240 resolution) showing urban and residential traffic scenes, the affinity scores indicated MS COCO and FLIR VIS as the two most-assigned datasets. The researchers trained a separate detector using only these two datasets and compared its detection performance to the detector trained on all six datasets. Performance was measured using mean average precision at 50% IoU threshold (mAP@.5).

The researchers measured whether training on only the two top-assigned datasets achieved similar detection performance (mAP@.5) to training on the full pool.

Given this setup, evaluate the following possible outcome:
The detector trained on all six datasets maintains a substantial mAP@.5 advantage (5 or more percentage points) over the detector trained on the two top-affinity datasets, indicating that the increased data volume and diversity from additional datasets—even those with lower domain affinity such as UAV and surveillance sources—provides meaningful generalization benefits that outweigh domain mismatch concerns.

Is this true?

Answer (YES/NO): NO